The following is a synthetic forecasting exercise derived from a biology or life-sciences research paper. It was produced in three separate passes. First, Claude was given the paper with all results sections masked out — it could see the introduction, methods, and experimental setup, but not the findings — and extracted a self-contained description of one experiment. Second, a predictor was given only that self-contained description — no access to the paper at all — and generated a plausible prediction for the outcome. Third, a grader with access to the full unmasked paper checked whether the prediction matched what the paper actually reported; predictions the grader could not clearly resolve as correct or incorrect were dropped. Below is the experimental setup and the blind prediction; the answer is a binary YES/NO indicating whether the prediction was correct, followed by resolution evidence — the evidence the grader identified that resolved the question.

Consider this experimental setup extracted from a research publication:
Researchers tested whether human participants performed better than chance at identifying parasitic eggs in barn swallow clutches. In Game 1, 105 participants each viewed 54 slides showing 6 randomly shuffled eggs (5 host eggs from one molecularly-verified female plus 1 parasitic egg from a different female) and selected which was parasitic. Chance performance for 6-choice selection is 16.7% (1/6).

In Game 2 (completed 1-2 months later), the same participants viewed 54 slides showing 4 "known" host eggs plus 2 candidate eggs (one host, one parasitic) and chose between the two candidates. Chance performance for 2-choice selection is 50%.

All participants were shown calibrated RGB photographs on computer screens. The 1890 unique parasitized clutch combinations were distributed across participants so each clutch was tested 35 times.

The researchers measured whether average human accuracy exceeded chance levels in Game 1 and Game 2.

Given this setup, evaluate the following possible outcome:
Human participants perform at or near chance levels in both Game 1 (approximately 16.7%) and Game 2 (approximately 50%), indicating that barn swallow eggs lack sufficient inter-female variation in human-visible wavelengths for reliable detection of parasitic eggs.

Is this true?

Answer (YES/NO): NO